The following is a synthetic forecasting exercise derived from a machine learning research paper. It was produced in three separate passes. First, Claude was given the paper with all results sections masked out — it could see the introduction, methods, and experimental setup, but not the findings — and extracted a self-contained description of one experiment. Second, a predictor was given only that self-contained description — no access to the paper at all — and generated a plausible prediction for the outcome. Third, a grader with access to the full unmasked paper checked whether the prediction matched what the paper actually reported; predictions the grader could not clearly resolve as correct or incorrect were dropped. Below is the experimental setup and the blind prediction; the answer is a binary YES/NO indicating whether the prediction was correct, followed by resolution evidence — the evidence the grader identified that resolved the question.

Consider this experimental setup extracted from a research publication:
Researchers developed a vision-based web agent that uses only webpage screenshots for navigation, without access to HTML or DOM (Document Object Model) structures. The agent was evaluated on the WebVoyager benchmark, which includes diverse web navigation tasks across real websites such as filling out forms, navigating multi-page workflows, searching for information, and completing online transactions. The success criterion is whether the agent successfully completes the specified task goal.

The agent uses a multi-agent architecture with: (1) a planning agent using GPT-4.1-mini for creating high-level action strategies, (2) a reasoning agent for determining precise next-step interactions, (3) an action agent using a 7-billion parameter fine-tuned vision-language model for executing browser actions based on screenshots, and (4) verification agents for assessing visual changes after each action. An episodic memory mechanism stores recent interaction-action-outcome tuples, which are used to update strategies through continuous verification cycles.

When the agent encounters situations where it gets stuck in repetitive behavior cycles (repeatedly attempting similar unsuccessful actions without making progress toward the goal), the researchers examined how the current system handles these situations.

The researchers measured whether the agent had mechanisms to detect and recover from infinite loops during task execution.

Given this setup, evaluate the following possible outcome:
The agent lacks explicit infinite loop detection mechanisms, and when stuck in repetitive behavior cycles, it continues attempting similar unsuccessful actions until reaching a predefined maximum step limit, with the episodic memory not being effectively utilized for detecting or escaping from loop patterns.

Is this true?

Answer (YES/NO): YES